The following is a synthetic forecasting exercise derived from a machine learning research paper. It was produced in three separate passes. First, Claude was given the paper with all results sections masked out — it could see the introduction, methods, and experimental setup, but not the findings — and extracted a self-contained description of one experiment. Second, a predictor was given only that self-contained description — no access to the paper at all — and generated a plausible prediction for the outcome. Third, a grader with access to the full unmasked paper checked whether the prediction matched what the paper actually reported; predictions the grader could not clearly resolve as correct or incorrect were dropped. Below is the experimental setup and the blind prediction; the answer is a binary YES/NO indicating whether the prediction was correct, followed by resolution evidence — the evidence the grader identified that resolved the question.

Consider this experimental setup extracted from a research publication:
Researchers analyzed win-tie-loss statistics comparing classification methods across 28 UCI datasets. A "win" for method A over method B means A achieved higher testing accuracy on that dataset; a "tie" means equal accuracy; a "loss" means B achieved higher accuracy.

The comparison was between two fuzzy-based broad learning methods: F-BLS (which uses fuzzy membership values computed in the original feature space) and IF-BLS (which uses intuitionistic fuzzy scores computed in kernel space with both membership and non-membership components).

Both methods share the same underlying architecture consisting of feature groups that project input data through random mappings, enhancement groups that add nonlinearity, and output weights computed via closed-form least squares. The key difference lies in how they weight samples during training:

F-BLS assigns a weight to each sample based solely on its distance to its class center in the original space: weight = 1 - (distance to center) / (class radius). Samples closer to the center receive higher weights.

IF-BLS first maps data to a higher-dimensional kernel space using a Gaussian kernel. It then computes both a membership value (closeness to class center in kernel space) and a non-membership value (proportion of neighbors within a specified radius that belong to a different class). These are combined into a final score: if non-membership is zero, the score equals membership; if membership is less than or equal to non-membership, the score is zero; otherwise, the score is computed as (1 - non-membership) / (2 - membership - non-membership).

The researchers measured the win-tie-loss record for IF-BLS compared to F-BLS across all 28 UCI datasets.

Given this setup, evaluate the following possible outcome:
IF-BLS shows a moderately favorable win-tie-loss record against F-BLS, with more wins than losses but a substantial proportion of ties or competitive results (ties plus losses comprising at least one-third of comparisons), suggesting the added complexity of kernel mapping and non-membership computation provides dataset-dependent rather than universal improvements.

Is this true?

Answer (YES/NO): NO